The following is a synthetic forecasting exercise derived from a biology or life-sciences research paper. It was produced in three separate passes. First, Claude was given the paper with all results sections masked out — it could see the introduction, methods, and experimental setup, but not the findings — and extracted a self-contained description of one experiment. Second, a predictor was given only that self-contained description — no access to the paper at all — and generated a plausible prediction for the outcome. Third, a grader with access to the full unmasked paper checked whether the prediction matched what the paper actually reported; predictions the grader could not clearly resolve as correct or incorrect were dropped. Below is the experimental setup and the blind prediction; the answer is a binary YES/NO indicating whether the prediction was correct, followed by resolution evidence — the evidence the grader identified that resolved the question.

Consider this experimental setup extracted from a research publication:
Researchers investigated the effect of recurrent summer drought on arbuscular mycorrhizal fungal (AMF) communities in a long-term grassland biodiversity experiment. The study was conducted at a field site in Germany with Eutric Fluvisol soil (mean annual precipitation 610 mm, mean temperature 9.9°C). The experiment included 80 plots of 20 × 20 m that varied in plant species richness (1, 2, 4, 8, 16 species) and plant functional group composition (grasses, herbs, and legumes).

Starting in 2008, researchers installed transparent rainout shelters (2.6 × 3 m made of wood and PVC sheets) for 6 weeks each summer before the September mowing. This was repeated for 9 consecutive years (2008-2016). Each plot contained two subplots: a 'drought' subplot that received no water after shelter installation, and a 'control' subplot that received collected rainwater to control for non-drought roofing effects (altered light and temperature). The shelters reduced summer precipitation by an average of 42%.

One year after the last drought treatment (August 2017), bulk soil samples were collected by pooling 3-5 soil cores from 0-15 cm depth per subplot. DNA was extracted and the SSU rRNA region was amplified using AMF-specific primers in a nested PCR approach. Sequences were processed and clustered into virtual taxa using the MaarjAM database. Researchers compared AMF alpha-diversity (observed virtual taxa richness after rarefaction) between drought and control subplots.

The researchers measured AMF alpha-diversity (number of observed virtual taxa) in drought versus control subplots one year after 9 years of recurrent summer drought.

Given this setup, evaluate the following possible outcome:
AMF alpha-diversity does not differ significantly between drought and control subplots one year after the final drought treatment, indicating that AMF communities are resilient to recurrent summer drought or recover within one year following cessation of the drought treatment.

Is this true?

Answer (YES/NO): YES